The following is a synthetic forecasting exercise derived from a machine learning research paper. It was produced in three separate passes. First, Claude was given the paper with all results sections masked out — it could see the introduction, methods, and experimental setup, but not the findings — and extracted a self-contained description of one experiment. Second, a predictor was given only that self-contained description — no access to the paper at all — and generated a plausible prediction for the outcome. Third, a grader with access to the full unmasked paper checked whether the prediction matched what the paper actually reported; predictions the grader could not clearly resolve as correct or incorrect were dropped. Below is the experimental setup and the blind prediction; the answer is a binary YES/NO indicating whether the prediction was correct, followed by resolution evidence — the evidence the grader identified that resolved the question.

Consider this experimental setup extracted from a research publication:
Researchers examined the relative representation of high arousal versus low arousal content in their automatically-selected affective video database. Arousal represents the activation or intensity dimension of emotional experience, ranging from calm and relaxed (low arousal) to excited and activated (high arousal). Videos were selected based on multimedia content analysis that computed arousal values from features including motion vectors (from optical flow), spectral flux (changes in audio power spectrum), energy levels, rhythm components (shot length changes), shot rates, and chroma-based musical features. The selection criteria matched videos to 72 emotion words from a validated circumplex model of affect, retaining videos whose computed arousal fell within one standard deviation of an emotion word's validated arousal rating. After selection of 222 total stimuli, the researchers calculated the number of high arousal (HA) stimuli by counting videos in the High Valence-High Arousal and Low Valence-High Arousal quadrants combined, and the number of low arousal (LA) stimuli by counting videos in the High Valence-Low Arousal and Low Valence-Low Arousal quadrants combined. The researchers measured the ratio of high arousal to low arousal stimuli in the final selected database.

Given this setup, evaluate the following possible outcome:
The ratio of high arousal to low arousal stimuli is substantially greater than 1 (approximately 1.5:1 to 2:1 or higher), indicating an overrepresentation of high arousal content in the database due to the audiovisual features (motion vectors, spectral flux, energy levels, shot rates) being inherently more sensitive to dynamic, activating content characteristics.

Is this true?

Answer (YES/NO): YES